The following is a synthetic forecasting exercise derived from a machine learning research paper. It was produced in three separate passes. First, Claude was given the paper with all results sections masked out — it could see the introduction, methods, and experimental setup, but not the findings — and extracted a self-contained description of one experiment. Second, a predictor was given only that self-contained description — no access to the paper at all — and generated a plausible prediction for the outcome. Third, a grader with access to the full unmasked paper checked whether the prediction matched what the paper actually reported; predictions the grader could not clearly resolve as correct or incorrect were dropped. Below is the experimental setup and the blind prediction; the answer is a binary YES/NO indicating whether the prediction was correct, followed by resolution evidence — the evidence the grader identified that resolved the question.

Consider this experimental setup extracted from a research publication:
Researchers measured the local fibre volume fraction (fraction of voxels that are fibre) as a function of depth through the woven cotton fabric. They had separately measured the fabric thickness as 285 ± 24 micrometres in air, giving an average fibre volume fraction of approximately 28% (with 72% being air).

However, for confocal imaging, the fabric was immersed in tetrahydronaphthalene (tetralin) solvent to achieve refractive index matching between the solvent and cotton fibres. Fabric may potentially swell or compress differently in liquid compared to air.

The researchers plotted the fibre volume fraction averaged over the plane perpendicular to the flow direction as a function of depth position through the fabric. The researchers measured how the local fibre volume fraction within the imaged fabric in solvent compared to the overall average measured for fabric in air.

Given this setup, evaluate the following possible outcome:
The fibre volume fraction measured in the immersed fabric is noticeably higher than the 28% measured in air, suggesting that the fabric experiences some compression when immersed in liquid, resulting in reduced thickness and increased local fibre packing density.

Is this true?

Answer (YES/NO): YES